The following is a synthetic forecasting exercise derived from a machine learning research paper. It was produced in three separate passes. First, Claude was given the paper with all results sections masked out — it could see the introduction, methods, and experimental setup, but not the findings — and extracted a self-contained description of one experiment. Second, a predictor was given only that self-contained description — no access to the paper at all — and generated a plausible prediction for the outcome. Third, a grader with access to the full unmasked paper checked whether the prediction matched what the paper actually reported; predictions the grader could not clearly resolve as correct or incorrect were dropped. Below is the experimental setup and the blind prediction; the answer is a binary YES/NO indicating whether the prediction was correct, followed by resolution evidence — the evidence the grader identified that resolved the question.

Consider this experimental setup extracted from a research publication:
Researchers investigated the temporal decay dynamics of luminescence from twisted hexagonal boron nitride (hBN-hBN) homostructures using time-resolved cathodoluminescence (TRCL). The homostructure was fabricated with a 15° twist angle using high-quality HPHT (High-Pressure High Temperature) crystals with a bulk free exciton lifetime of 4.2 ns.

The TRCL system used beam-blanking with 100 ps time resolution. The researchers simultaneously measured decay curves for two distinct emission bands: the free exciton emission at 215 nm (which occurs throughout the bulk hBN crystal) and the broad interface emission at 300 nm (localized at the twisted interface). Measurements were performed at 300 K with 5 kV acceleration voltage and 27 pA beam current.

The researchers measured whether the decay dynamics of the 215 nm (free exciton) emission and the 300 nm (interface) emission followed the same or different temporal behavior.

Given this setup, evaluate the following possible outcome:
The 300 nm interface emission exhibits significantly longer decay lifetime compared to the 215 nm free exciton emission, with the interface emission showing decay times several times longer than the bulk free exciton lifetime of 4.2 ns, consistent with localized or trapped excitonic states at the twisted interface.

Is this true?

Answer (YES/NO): NO